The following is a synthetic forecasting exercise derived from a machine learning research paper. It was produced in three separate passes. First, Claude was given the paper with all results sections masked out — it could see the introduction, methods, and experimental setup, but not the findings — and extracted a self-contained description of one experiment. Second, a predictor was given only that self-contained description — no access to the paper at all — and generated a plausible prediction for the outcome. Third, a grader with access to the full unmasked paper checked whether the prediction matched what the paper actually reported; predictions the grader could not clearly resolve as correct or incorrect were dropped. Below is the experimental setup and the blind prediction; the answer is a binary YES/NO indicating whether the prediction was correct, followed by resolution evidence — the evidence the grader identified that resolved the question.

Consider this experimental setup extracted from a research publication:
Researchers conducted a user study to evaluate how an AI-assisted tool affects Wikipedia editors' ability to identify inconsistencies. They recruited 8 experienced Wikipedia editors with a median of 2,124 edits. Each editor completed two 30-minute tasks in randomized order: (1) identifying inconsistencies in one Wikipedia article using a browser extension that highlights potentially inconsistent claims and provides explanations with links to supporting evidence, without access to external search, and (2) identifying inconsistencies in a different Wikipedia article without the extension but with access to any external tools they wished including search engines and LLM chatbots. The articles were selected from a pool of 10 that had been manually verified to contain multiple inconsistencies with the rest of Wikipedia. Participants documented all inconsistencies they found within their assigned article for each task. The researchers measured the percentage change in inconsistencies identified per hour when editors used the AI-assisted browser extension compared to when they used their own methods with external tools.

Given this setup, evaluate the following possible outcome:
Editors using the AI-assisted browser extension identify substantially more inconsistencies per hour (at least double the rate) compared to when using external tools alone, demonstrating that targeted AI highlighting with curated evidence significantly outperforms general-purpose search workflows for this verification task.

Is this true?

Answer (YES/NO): NO